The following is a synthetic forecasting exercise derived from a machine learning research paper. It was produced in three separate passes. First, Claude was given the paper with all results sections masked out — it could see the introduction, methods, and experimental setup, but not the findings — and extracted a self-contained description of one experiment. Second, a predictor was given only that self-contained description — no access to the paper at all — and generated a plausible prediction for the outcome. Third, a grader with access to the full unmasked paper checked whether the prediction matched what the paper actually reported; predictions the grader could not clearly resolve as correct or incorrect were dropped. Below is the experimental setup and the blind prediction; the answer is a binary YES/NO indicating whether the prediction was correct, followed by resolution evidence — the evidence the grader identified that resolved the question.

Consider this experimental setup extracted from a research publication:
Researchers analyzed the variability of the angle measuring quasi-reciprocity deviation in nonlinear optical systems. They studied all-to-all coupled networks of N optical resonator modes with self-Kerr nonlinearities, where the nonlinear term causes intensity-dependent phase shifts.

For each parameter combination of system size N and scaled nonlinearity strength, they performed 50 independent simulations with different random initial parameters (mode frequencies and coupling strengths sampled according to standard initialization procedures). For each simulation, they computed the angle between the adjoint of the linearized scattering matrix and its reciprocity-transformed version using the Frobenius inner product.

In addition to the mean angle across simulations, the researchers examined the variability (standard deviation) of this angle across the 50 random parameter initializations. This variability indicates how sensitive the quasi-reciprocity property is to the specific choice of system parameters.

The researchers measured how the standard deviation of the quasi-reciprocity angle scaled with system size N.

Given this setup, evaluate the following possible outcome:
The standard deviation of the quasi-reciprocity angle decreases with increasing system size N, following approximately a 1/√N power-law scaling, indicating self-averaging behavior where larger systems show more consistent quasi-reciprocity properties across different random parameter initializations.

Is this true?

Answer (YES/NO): NO